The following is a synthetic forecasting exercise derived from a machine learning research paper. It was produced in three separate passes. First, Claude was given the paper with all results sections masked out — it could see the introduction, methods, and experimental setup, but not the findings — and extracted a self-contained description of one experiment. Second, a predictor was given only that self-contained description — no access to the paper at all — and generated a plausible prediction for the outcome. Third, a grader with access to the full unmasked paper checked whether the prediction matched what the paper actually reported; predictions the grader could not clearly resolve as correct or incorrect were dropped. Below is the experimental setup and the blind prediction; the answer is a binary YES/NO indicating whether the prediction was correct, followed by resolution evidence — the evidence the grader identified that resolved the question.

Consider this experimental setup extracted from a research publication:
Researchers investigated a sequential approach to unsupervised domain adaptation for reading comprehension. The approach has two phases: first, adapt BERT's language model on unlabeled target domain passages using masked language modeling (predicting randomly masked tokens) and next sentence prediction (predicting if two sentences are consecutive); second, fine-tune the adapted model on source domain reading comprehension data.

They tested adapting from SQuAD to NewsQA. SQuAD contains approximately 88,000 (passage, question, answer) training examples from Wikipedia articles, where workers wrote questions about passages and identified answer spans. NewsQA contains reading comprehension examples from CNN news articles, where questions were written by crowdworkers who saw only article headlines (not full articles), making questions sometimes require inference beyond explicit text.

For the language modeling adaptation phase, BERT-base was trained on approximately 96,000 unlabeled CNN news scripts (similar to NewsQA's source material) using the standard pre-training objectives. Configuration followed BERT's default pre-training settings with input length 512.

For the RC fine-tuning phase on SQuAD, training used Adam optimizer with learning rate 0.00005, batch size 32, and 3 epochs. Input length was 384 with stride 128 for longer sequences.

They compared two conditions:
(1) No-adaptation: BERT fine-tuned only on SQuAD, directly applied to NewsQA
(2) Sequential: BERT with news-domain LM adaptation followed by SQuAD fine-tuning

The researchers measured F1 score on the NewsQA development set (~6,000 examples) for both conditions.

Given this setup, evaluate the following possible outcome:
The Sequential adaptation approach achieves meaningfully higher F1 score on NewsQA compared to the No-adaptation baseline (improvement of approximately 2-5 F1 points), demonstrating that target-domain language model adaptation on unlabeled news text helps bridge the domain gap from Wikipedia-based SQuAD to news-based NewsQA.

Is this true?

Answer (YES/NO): NO